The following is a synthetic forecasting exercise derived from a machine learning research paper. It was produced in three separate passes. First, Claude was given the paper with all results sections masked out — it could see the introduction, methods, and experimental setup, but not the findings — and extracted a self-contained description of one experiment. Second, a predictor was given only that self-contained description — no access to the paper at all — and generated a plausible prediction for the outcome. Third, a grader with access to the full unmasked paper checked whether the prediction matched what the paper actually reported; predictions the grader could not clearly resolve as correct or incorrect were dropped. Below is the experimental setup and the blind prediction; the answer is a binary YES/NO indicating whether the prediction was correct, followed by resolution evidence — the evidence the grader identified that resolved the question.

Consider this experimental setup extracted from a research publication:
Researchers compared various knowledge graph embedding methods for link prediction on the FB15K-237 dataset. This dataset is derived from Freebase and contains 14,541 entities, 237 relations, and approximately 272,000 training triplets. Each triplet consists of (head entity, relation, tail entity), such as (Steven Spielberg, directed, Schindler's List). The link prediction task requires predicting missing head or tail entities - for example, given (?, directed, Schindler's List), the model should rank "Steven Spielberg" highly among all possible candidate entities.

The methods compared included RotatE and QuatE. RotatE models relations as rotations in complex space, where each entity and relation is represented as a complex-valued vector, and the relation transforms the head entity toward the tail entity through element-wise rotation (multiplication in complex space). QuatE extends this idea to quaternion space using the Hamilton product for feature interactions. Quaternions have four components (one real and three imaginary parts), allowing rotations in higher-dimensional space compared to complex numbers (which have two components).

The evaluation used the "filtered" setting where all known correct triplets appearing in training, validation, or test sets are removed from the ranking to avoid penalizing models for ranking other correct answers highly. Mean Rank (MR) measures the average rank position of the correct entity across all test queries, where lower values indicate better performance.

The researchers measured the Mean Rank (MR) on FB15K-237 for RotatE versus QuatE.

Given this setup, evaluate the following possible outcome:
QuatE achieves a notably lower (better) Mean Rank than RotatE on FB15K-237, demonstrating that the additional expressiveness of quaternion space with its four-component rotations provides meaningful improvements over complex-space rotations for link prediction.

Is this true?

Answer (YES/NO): YES